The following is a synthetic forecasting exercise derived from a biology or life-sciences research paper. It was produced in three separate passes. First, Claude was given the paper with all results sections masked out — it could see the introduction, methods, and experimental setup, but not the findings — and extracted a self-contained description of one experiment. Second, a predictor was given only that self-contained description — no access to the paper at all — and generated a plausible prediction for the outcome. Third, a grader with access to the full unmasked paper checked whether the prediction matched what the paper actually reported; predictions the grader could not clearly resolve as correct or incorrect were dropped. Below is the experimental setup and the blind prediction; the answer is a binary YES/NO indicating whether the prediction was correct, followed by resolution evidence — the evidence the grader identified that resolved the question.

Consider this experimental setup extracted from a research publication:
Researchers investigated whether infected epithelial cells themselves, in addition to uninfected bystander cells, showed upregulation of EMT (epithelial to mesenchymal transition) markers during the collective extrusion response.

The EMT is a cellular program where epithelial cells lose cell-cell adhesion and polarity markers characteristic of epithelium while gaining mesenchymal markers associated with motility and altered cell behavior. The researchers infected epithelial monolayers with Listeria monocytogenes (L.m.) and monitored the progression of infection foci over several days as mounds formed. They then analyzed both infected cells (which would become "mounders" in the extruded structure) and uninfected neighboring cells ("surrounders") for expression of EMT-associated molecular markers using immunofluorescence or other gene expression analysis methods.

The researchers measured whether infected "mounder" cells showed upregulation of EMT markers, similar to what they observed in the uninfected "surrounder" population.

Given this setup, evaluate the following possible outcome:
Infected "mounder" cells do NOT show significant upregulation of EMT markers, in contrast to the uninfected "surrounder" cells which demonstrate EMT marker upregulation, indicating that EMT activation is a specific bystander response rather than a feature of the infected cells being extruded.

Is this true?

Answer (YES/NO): NO